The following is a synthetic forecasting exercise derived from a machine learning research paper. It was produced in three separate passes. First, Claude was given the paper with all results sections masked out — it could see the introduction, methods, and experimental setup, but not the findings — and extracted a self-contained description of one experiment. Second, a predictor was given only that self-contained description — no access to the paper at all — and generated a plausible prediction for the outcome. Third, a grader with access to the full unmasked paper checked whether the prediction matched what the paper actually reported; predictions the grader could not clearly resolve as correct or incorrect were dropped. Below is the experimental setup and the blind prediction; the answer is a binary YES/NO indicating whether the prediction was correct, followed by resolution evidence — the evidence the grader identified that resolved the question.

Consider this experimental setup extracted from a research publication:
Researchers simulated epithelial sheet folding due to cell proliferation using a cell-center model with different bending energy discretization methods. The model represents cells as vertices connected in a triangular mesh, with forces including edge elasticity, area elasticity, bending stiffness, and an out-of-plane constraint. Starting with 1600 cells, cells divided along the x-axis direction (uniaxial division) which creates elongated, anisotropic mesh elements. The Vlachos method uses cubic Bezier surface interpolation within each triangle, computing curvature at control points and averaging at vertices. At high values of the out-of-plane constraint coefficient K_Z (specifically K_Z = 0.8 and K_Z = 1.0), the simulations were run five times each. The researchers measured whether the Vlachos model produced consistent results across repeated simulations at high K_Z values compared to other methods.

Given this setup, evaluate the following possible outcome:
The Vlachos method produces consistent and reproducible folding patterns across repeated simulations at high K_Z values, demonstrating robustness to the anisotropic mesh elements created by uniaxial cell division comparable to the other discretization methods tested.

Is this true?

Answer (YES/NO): NO